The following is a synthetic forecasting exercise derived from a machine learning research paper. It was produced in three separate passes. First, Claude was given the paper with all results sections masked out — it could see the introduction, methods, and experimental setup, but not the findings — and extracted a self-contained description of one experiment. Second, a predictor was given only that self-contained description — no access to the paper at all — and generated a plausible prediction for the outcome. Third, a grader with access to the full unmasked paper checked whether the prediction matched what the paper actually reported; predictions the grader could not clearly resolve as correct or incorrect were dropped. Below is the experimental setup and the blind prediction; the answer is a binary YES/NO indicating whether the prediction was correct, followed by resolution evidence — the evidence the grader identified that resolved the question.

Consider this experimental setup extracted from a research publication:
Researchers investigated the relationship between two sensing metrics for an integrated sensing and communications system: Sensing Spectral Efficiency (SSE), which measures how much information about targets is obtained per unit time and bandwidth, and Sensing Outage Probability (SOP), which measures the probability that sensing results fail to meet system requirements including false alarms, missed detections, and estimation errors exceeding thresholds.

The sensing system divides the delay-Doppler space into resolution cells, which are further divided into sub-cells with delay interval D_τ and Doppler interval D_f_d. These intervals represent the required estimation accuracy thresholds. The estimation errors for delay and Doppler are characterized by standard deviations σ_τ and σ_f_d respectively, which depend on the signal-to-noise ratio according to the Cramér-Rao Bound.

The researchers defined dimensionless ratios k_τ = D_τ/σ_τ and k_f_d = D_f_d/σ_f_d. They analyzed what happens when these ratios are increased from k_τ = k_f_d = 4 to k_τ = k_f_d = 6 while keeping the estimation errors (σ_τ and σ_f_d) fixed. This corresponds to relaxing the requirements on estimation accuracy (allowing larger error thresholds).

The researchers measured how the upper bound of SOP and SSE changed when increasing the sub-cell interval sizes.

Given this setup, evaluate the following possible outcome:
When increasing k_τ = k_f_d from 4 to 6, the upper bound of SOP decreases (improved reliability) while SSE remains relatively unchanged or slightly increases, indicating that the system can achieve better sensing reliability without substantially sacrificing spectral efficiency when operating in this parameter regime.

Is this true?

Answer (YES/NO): NO